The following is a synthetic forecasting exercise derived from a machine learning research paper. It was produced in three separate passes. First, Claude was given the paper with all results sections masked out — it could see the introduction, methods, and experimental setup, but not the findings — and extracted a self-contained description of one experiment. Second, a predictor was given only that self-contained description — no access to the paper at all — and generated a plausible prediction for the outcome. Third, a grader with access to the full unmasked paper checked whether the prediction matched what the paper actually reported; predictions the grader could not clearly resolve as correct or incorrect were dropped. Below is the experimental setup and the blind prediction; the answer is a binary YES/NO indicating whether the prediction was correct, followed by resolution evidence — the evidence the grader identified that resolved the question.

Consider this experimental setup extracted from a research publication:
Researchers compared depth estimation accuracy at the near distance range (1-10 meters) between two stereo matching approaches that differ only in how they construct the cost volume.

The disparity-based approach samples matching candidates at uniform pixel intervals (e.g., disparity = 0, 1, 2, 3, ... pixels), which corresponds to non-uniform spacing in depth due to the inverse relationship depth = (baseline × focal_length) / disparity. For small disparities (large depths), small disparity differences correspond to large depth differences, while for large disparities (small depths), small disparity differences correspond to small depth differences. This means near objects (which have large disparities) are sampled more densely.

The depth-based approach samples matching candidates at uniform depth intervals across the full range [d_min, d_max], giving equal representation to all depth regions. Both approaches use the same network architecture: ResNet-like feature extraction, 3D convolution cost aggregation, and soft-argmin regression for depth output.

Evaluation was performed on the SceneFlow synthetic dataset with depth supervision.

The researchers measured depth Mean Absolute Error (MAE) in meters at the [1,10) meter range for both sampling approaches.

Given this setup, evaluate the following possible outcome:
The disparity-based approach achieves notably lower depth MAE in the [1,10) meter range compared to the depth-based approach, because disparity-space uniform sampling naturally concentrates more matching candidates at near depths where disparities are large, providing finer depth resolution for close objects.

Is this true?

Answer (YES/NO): NO